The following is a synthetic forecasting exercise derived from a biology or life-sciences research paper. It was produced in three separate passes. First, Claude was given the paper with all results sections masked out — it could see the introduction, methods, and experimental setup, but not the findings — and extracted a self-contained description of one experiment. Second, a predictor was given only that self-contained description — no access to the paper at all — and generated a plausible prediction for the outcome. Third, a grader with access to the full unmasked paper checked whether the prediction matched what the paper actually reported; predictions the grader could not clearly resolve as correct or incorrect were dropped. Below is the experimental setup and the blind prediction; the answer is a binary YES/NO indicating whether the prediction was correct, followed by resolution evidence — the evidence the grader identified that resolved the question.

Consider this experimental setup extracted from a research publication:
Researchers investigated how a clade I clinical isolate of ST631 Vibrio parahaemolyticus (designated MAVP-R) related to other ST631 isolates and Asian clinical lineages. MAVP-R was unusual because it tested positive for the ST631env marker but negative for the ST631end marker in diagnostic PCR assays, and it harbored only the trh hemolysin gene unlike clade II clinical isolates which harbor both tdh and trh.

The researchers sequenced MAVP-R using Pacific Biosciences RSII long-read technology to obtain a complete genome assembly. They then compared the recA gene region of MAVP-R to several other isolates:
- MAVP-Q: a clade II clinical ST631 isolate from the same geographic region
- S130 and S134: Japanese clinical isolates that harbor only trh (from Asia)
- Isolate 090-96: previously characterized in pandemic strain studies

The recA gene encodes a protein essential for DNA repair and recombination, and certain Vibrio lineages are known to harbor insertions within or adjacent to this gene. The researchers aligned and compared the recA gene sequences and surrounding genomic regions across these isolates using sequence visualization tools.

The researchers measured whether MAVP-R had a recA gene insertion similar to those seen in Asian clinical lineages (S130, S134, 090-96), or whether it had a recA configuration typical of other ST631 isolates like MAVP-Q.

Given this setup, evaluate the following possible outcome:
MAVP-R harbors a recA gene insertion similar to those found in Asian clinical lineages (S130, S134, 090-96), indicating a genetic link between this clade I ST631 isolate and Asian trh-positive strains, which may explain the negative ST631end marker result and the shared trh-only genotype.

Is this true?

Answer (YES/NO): YES